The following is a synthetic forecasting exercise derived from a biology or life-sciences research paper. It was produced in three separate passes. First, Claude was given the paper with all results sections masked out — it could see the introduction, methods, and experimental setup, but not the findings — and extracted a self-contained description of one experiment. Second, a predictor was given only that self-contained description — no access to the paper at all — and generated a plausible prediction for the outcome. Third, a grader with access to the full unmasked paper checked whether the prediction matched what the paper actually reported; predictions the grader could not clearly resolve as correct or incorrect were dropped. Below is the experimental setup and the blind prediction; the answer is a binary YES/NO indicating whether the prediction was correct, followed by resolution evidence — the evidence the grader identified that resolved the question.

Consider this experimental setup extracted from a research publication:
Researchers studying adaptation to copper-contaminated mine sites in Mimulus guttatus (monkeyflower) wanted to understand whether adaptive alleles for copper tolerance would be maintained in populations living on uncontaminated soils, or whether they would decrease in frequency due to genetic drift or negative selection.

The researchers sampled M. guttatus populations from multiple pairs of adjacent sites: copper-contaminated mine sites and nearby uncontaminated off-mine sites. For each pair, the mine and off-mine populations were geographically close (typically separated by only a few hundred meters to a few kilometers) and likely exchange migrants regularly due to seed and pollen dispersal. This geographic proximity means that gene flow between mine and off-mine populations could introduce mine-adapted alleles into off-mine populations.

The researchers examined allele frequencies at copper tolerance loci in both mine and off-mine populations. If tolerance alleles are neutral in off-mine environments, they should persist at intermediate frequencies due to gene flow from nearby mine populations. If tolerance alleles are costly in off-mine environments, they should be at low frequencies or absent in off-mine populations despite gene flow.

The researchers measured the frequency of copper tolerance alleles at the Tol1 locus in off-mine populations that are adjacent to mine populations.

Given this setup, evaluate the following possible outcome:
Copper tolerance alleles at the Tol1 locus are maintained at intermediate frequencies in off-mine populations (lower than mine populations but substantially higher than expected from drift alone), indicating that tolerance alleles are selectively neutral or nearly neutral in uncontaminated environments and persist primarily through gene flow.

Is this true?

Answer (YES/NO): NO